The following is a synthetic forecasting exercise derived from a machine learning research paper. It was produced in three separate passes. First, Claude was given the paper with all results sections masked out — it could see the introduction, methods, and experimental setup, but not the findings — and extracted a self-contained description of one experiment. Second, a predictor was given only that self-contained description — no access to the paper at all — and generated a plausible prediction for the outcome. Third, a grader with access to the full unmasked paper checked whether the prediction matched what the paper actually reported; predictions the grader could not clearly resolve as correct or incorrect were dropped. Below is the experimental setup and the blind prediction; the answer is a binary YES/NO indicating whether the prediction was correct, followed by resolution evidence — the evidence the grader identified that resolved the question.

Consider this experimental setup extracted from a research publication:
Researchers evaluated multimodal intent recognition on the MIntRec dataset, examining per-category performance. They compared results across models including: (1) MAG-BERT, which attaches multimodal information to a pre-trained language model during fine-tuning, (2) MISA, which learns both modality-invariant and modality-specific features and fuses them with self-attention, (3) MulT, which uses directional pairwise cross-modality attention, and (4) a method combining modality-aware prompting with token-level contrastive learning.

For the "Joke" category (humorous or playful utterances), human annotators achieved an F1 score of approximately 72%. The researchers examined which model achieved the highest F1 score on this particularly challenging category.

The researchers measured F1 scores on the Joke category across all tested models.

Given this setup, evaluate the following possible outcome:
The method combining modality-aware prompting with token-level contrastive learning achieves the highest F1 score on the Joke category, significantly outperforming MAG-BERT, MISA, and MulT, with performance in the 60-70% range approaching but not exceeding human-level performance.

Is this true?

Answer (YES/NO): NO